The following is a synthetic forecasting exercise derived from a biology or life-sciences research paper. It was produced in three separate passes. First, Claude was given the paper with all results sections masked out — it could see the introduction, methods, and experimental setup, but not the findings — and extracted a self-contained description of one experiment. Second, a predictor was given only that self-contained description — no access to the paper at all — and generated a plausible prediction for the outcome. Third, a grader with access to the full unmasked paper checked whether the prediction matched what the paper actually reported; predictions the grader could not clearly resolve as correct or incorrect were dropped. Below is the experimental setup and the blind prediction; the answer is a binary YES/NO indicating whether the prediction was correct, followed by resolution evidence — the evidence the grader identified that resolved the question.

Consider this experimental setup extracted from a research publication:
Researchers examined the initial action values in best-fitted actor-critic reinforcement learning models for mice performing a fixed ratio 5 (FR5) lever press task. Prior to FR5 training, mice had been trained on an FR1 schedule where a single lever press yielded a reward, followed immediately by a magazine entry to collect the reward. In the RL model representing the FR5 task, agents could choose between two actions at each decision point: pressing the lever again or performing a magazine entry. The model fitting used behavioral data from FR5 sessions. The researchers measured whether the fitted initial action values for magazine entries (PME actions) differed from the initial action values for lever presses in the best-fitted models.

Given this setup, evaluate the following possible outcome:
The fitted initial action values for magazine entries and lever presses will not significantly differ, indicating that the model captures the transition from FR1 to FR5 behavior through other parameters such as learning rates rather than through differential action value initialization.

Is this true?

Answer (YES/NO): NO